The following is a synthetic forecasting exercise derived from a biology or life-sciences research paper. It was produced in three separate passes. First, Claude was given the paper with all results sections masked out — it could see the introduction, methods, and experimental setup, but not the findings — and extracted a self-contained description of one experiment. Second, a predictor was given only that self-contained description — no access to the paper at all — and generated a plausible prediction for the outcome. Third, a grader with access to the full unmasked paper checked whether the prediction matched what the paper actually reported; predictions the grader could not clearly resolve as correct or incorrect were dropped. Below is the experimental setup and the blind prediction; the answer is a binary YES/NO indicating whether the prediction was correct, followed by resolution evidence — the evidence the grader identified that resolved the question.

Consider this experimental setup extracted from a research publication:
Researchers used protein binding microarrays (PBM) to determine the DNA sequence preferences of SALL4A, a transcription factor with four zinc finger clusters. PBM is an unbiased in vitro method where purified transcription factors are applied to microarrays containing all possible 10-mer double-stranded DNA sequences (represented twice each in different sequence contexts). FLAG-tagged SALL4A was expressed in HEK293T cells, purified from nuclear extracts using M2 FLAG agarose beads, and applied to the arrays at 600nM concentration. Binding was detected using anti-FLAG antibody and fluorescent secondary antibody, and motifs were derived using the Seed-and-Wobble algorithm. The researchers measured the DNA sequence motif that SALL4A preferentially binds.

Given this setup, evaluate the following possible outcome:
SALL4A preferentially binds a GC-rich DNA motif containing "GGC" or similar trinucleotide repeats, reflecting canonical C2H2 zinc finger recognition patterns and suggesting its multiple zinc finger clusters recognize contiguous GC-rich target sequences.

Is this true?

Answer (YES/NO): NO